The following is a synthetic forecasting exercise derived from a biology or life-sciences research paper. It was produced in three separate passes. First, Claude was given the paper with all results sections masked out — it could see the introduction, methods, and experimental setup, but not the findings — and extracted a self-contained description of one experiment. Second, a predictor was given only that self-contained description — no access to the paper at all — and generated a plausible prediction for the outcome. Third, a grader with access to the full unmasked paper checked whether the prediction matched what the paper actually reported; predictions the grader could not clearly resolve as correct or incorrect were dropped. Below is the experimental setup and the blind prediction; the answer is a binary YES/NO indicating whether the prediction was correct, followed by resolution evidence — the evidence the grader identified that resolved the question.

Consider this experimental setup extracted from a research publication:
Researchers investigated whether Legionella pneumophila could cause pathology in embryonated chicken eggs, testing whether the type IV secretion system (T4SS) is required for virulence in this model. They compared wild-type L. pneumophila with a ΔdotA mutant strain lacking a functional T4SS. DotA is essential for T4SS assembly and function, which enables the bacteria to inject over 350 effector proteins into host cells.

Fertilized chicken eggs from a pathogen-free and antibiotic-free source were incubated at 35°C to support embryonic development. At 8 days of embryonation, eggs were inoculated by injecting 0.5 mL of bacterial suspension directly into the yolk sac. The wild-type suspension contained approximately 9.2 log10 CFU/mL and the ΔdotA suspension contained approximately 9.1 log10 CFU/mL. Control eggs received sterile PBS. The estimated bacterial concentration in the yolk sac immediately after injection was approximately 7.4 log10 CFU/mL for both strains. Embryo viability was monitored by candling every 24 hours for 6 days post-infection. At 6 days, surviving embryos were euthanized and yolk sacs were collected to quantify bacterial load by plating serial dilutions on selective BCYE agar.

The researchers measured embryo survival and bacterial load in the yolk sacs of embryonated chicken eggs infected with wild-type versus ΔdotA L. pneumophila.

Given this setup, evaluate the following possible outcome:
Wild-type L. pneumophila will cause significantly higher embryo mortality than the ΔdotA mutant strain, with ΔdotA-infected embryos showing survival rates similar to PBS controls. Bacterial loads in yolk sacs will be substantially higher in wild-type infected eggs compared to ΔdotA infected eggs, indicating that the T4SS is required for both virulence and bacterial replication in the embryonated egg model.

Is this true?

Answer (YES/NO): YES